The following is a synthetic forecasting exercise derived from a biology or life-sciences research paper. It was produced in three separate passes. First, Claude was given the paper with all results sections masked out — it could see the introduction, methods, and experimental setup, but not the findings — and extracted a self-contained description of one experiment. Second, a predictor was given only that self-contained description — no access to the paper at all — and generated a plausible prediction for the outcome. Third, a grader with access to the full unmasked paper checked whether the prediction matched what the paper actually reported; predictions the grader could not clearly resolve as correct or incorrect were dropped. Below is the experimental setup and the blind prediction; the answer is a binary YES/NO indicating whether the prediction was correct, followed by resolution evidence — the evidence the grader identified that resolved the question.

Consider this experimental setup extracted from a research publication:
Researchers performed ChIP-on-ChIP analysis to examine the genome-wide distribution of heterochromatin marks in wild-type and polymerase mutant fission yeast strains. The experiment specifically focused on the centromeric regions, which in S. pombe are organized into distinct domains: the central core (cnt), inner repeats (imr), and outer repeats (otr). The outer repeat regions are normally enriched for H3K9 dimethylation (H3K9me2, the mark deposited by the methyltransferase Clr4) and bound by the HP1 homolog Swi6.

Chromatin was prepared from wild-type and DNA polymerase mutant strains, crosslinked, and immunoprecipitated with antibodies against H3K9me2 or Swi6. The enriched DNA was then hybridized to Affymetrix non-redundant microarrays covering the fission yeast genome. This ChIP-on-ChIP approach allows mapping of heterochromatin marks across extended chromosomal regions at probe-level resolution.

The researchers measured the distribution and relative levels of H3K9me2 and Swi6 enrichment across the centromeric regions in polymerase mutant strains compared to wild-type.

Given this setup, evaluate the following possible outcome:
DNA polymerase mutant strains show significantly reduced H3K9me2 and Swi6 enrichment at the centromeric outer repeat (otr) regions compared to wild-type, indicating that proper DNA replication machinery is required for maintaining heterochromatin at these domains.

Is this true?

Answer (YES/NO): YES